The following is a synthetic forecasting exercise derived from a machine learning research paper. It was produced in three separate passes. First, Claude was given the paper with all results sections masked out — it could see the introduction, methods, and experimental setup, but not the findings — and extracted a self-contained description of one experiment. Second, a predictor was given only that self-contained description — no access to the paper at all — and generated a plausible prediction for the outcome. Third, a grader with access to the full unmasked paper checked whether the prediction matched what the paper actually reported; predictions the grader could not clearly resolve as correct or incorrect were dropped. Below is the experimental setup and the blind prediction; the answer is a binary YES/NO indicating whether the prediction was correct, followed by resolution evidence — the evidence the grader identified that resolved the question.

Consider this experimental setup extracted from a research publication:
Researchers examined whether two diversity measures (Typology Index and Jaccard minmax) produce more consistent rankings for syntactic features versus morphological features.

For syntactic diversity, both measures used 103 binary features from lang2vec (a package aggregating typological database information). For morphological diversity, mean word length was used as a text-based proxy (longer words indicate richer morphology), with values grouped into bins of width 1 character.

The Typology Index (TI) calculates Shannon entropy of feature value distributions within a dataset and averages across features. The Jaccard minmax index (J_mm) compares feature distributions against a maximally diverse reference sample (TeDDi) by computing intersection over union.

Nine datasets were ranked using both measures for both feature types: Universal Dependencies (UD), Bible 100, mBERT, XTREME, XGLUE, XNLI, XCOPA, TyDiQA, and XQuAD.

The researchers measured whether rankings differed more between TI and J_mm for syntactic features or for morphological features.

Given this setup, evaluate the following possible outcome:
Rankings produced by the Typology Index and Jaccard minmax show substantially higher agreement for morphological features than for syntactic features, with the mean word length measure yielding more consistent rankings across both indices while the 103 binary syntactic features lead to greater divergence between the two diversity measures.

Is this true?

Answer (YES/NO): NO